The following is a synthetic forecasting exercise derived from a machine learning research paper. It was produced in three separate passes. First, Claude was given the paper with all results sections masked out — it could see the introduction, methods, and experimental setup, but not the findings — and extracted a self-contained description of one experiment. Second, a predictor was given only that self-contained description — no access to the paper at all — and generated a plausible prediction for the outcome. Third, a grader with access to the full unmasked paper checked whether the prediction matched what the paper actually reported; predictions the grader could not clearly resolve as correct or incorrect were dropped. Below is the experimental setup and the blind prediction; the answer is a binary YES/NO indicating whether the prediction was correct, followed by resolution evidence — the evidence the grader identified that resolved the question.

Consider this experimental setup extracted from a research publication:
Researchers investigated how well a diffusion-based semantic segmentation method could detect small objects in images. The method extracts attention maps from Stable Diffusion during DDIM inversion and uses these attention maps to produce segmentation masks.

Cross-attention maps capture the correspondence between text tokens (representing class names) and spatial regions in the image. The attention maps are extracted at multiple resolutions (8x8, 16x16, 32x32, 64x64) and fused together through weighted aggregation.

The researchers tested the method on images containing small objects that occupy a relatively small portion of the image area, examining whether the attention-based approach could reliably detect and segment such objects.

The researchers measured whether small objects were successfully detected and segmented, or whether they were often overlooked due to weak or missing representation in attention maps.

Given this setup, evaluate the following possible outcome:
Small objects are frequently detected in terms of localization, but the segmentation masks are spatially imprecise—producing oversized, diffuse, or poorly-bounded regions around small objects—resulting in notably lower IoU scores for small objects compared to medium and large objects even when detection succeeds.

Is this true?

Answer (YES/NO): NO